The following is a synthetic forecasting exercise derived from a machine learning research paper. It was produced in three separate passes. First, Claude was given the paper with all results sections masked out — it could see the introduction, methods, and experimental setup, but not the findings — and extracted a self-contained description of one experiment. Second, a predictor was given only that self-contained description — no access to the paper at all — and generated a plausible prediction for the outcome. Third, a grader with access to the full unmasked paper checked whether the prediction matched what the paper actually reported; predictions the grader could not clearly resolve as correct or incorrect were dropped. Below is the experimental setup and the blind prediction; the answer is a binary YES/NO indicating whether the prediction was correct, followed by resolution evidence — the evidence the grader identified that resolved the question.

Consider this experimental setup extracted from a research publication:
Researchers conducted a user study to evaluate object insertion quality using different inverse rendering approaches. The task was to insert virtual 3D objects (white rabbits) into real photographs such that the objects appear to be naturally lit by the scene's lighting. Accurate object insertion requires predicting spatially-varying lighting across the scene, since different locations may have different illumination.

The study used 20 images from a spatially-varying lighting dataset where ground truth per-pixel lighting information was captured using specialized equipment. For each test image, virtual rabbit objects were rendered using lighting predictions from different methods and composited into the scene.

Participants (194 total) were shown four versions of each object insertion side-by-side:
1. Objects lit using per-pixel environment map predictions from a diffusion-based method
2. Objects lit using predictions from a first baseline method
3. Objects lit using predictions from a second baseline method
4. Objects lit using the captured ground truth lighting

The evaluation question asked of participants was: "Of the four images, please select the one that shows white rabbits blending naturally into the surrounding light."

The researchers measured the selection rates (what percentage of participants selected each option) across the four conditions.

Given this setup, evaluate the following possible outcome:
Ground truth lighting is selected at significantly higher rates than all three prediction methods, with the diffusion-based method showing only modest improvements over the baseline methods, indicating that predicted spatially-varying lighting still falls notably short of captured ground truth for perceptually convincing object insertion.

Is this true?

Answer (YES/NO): NO